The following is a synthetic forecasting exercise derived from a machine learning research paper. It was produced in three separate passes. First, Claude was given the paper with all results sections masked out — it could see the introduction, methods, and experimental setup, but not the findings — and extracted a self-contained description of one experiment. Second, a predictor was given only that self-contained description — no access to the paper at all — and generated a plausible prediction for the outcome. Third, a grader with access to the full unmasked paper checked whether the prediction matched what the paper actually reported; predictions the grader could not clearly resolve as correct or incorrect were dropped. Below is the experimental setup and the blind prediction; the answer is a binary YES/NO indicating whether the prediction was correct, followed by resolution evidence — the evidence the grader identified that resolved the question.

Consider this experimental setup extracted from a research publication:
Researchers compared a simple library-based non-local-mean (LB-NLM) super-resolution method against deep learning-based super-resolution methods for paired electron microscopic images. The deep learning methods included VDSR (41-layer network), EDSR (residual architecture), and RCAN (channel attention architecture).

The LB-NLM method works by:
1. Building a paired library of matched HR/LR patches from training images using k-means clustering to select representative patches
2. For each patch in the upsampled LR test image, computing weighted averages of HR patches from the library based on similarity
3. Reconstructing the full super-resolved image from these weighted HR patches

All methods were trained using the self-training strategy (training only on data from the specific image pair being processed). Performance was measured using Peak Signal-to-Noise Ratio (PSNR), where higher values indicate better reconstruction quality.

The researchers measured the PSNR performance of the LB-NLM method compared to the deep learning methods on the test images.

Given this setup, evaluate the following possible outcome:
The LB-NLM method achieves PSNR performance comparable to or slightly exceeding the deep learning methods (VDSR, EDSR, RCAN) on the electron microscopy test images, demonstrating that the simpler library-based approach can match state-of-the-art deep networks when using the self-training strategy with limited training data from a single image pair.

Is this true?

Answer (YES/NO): NO